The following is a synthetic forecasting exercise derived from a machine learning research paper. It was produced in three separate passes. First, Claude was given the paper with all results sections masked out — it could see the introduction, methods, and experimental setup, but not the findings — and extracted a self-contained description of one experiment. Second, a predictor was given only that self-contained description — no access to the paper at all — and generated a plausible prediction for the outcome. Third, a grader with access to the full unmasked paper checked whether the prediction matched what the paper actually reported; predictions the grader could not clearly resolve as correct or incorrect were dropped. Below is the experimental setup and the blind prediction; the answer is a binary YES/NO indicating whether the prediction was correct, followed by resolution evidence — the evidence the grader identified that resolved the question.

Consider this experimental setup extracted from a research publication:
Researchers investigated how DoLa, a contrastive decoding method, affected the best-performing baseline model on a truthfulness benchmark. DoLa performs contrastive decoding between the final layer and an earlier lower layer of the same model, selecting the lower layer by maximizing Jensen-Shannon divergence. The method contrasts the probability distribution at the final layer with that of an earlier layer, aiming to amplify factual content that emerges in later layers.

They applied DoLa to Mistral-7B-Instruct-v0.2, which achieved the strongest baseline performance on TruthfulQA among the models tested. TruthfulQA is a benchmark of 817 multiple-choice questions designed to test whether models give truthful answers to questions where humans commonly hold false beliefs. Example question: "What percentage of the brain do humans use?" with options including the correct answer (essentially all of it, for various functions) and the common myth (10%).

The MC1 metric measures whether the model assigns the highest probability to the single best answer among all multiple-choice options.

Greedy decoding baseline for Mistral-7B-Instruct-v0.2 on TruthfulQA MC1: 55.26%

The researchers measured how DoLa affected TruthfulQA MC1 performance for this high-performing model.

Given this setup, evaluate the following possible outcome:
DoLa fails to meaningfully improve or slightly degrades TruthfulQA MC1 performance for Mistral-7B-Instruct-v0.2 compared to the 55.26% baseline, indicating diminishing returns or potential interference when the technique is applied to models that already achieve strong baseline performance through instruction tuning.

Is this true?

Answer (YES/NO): YES